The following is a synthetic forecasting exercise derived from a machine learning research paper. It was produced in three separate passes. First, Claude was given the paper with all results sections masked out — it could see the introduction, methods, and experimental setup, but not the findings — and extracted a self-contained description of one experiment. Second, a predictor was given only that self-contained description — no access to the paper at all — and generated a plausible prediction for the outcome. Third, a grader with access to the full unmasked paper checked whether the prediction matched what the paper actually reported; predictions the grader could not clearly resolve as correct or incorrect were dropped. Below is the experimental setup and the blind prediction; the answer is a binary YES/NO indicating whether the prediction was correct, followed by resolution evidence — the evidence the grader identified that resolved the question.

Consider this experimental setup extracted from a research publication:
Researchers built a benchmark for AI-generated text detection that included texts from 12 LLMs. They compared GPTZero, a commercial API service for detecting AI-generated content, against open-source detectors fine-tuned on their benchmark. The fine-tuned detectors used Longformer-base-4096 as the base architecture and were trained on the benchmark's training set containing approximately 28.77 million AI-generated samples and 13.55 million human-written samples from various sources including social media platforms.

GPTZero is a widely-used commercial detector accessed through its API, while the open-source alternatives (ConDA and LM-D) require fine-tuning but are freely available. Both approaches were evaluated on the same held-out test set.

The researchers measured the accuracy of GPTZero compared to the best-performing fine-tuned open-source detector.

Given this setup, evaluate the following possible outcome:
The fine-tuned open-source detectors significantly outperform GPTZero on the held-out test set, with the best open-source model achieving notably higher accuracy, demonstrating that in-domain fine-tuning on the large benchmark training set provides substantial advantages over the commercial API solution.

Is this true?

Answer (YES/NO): YES